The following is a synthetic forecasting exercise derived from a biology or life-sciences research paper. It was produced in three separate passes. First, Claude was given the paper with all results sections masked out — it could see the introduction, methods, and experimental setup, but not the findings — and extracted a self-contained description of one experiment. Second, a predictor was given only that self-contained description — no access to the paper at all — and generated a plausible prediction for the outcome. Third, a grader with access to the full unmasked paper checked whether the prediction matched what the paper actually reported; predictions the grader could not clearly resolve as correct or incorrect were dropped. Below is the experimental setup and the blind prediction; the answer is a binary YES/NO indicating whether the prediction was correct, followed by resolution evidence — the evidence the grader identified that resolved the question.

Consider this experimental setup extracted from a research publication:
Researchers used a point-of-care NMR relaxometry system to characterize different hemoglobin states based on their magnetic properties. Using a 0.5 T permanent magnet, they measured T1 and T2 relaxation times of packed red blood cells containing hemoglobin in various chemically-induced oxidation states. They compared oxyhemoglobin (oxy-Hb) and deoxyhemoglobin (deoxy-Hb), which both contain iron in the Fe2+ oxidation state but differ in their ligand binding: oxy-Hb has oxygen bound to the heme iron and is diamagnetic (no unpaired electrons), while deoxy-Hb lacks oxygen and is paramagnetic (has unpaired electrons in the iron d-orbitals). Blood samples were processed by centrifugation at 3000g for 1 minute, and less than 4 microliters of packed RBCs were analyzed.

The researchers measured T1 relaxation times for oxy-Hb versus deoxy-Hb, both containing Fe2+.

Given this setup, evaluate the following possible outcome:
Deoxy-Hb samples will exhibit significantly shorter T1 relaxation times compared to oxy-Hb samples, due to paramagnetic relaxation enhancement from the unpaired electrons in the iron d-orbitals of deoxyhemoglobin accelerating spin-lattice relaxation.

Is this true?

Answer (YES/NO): NO